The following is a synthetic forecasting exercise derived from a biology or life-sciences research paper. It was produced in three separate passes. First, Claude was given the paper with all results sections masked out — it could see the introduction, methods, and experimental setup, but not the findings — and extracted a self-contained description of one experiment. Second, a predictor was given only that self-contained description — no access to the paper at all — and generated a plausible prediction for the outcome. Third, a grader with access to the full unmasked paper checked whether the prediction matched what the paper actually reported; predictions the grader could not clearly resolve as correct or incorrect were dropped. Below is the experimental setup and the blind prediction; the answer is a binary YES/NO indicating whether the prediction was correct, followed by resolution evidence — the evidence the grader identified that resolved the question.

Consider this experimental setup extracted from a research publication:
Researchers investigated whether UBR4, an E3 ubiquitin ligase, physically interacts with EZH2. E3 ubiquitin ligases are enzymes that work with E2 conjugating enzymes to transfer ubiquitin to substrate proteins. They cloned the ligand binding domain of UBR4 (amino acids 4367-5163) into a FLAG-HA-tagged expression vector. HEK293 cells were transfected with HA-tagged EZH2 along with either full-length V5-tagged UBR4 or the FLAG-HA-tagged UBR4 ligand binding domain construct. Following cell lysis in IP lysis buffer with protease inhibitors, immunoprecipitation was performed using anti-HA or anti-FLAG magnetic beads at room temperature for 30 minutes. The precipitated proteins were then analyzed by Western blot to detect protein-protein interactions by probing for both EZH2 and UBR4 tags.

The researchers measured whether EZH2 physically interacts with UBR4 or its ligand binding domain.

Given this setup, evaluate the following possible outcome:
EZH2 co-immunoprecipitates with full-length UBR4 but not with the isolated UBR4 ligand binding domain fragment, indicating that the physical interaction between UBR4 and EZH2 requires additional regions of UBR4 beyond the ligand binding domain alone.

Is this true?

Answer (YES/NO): NO